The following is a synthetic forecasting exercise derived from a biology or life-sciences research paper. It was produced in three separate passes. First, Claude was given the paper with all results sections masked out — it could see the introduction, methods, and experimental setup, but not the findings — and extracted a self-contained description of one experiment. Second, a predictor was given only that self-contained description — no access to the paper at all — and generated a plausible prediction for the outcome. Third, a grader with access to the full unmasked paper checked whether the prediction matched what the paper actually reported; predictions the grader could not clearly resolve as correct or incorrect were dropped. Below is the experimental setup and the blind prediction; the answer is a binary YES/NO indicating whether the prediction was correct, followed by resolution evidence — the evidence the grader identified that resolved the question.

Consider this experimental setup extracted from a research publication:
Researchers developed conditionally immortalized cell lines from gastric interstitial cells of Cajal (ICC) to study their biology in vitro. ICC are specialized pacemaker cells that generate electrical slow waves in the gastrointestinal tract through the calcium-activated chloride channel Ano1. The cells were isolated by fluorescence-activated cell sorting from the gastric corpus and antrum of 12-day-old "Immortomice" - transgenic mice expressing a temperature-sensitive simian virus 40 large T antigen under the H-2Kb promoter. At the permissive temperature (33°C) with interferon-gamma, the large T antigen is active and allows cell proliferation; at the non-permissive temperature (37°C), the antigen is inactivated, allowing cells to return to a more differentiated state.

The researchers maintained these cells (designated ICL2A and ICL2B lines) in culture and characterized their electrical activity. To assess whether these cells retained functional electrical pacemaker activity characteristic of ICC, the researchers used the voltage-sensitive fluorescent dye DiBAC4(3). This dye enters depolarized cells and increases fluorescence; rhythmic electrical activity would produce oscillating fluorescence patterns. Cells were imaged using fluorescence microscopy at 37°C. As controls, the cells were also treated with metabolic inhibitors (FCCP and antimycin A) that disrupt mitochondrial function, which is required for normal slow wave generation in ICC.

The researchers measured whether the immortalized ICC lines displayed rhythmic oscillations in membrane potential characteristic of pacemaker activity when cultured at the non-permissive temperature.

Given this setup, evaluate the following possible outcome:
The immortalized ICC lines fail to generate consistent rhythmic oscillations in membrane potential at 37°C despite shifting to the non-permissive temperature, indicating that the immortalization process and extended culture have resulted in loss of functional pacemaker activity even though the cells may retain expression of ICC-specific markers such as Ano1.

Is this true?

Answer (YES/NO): NO